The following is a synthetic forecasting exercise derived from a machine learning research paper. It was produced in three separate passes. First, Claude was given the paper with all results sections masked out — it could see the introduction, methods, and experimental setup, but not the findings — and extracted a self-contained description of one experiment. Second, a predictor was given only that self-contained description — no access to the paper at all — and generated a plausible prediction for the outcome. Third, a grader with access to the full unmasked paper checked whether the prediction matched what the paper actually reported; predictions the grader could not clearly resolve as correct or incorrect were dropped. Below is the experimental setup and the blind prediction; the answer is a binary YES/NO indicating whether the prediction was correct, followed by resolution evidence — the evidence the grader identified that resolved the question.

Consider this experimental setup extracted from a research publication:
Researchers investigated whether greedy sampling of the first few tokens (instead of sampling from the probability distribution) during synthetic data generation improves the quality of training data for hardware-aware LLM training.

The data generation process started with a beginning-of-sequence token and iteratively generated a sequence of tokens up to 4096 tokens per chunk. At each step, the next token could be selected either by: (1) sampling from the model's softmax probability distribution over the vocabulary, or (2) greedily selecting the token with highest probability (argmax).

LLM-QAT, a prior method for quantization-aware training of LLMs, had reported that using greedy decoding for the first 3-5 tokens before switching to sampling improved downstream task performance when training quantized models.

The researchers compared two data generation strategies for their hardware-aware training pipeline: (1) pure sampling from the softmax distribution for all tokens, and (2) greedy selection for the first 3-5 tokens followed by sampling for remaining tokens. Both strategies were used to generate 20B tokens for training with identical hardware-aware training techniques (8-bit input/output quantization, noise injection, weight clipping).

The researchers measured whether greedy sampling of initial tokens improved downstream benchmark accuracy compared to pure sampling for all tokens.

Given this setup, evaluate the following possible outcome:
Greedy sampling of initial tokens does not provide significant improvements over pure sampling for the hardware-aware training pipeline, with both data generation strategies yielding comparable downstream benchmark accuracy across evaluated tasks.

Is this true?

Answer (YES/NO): YES